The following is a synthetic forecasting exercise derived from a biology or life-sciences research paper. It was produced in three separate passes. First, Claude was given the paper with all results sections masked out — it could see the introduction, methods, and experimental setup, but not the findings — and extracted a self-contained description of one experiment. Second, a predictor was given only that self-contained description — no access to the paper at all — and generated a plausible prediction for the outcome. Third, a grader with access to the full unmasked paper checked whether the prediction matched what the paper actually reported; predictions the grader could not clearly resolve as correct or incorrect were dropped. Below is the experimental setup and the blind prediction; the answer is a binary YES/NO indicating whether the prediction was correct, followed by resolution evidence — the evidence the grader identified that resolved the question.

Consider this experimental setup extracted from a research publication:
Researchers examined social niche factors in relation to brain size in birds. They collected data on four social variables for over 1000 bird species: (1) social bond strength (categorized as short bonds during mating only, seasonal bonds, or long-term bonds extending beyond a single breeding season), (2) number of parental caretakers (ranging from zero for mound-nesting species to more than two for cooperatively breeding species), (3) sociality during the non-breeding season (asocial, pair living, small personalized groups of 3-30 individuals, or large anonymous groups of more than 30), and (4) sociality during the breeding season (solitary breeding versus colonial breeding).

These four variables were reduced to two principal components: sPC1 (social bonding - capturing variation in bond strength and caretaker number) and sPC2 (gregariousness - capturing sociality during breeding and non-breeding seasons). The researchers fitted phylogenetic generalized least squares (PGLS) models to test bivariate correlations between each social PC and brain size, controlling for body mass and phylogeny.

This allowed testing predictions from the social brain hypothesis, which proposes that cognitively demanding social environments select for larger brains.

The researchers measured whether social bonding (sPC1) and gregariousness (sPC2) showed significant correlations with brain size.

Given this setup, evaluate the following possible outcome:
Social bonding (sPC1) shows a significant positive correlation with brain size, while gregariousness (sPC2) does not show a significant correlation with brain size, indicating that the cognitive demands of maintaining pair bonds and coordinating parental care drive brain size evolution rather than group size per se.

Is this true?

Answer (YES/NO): NO